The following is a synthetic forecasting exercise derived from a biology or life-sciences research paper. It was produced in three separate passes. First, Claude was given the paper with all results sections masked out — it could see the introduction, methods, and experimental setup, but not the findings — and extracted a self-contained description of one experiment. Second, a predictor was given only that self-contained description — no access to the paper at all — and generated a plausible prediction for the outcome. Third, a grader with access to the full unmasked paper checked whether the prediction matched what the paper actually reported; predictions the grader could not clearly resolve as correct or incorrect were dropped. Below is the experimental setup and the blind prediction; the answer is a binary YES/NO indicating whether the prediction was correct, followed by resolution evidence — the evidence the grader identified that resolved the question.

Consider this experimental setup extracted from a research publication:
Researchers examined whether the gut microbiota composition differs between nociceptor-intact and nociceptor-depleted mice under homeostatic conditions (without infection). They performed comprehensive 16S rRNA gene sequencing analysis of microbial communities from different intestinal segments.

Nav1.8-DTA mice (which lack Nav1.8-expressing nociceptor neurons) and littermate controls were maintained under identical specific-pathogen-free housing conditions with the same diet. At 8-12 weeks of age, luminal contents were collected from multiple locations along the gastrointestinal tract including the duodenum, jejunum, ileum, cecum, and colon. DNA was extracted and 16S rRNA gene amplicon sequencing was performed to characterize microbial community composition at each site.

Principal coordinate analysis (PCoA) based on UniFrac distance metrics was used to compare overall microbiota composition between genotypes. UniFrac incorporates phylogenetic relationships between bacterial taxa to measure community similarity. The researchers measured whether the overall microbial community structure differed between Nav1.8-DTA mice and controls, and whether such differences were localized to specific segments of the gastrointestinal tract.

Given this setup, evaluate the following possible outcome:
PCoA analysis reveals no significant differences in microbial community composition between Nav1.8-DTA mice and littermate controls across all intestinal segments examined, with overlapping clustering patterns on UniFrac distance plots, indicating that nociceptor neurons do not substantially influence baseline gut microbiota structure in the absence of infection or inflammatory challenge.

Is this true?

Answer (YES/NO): NO